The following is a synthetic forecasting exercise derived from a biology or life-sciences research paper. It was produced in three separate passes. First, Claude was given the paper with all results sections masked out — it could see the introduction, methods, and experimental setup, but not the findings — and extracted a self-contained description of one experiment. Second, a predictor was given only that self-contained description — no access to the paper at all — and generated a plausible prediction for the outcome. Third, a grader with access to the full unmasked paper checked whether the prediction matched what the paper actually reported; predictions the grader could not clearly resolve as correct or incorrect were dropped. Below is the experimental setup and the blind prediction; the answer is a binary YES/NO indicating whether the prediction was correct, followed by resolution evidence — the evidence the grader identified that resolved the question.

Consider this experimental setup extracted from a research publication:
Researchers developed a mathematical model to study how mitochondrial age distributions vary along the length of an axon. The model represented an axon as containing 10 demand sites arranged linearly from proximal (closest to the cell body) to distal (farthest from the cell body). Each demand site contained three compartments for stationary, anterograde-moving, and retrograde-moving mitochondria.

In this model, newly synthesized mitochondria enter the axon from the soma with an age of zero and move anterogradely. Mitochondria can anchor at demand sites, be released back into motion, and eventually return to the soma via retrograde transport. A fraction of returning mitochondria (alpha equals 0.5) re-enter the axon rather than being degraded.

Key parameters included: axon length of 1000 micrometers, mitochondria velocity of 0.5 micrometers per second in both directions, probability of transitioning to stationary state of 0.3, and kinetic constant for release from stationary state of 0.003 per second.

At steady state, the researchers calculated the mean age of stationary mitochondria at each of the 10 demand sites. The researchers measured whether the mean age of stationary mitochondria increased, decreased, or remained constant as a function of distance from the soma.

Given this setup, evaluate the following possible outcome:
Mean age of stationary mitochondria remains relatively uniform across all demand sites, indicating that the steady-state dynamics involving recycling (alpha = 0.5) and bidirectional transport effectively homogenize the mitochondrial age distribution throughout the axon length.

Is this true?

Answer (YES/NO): NO